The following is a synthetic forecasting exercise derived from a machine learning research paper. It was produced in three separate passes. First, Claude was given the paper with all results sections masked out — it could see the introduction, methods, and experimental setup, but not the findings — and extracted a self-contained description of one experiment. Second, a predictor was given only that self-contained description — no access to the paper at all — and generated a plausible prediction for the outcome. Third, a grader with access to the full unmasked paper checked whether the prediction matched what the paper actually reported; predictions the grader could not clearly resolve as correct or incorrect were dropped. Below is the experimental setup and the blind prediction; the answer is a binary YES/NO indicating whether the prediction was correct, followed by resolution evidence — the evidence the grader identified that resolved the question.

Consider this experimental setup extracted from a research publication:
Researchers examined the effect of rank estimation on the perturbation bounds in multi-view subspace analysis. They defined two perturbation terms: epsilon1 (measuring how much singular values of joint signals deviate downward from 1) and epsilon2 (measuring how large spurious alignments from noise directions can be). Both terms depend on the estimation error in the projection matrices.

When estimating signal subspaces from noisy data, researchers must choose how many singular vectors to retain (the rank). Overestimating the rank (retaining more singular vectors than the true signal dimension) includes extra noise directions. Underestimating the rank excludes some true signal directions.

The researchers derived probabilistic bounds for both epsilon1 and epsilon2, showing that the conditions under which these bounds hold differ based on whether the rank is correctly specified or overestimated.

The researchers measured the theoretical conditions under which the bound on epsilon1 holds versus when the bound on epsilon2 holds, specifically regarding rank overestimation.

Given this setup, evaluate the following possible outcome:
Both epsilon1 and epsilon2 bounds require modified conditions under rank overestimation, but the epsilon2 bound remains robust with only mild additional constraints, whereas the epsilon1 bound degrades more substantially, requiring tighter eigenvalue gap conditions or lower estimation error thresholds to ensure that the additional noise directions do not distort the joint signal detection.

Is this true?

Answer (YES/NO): NO